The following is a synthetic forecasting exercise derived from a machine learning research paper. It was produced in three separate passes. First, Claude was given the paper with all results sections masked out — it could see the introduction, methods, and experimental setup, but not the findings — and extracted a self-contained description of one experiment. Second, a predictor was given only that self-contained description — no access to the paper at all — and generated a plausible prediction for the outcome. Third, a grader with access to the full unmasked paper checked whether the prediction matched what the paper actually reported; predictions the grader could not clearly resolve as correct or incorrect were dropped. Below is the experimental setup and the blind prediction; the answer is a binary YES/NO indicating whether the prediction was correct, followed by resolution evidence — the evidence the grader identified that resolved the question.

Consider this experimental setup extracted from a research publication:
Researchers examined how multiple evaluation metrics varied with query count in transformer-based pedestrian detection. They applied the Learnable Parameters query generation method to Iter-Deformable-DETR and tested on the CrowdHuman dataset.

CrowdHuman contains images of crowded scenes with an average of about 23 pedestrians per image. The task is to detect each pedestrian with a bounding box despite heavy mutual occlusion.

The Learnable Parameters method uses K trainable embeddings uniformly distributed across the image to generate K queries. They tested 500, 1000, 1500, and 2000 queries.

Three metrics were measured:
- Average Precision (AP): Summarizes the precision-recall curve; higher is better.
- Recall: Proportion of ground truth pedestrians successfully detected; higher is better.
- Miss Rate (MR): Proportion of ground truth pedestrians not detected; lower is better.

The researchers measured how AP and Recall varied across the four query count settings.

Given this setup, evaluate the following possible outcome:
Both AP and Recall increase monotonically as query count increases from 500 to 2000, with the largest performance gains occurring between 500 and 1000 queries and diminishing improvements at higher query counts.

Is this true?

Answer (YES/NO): NO